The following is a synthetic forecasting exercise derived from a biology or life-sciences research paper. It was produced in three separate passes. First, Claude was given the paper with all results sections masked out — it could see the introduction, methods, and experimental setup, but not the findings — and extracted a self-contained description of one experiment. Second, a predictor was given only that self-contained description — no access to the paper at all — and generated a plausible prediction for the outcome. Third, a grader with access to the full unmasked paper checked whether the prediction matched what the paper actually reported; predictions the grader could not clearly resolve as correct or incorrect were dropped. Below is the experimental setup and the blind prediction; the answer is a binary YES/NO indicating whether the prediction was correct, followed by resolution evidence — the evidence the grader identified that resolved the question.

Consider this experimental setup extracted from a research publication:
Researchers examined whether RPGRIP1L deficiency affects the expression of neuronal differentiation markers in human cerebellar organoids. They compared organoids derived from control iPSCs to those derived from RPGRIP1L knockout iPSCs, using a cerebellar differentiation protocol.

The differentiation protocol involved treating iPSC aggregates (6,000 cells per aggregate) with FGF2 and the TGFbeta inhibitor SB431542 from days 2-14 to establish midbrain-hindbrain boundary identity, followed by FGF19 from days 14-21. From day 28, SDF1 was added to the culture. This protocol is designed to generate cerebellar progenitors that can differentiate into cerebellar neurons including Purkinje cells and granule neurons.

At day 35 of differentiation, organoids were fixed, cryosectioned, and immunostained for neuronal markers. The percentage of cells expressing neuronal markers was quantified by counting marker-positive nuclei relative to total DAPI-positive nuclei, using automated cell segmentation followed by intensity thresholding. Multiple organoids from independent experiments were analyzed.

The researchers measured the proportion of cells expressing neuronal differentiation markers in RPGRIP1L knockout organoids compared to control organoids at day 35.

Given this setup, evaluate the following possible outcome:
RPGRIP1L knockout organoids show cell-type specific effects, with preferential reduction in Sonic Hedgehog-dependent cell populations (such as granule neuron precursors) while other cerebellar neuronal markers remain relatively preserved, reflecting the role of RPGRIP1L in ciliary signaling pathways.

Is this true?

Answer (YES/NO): NO